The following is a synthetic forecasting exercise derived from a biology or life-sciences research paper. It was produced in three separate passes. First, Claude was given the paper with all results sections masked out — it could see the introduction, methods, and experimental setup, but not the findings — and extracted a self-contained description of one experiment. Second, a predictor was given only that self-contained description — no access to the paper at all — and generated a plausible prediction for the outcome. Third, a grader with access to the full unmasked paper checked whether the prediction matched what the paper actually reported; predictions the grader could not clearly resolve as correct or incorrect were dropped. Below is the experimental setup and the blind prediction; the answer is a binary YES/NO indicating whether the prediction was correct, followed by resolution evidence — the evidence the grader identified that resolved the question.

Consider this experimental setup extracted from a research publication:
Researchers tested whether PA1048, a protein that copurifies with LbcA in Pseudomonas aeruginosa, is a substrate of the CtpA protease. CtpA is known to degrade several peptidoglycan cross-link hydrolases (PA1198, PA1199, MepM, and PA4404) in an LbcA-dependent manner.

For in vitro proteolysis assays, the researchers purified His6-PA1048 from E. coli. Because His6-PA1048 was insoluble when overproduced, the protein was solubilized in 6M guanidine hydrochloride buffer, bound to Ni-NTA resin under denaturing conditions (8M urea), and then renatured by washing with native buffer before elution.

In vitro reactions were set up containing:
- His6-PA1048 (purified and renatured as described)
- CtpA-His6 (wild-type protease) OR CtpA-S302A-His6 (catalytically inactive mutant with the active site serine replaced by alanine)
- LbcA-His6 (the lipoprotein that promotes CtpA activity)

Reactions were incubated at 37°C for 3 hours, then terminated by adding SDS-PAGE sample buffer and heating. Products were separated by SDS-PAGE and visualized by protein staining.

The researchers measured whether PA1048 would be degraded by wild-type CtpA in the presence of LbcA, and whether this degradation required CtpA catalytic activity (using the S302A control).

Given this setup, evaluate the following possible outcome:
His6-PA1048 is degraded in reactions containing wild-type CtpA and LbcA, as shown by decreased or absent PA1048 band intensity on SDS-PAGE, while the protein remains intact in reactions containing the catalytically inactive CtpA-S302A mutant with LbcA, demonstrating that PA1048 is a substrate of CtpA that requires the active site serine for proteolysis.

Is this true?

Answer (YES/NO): YES